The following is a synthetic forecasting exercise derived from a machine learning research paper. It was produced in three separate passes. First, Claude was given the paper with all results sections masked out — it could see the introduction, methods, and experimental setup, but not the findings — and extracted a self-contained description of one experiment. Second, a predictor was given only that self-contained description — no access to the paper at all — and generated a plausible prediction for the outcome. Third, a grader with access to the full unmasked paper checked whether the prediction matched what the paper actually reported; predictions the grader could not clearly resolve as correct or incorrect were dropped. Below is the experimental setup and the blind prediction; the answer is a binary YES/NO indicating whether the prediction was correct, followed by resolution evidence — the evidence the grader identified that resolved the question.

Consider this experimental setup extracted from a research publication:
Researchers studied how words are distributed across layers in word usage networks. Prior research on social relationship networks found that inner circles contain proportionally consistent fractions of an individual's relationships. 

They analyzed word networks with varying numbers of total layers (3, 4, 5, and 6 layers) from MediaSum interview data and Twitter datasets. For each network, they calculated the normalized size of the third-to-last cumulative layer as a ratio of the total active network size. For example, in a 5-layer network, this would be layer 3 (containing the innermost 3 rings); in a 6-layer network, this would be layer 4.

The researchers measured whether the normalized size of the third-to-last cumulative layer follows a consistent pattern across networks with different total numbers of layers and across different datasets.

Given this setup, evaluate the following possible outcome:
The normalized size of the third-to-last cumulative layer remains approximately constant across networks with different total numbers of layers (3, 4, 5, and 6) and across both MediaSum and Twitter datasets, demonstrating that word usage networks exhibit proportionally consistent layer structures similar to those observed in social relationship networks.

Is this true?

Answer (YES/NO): YES